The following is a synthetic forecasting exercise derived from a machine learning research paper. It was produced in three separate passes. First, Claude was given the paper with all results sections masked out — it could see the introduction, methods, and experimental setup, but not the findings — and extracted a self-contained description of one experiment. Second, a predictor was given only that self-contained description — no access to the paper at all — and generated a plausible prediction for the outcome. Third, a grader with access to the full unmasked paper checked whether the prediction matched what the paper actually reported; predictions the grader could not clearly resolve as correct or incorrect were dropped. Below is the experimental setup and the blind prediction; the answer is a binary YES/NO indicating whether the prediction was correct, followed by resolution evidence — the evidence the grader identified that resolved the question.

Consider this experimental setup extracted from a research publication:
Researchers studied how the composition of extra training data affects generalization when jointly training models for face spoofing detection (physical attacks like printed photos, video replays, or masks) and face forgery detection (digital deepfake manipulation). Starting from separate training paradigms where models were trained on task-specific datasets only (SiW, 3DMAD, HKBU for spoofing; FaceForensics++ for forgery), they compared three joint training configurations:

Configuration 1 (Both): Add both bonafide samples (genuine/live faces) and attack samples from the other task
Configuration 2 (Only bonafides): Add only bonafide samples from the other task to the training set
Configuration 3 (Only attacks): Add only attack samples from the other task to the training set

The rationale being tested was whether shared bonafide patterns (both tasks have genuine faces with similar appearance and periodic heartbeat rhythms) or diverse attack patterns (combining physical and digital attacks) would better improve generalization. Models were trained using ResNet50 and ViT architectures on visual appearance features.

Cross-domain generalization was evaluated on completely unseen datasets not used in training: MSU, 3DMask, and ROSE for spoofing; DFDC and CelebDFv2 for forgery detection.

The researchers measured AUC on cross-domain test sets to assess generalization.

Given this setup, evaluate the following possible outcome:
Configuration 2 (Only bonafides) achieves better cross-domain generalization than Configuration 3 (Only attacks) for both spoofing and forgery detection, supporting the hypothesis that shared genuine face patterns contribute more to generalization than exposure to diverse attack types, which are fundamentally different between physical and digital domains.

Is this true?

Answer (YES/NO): NO